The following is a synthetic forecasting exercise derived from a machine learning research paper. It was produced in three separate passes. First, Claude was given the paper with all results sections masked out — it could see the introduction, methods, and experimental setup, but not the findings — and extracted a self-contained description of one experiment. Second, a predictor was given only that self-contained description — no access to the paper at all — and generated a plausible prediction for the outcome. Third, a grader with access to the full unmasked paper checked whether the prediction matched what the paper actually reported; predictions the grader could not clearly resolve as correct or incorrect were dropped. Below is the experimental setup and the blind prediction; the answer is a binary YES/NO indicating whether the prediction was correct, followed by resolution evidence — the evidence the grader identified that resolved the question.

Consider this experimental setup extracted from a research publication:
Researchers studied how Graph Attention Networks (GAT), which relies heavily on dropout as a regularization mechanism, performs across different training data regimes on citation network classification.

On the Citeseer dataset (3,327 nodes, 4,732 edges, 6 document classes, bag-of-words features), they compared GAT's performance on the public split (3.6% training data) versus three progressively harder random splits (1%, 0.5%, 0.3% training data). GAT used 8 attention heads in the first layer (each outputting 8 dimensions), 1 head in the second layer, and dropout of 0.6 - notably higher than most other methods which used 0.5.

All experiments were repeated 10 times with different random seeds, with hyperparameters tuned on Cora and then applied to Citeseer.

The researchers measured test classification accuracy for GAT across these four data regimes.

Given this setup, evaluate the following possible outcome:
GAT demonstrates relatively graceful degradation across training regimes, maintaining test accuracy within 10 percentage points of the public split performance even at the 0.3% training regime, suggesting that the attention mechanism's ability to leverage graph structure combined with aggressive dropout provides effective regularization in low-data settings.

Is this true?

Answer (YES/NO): NO